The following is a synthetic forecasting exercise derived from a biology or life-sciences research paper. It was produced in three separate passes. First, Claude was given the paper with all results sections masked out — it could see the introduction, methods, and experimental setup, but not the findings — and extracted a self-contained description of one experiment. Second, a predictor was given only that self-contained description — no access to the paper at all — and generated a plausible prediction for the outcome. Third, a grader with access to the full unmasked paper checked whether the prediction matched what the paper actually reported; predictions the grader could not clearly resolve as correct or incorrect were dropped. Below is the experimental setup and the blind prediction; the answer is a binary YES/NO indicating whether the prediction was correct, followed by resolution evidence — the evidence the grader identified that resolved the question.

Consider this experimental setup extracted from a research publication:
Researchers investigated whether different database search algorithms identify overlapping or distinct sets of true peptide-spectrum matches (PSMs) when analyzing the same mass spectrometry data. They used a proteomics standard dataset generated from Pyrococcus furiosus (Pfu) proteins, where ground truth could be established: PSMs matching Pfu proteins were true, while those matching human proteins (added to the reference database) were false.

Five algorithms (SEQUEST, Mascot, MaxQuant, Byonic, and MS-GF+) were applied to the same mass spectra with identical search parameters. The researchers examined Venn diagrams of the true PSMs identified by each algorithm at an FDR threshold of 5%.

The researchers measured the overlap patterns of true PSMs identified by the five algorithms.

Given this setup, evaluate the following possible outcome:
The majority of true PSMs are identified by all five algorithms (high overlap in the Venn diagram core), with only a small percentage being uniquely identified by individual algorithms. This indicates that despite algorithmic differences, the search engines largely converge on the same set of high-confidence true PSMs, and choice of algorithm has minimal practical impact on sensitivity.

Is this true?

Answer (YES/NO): NO